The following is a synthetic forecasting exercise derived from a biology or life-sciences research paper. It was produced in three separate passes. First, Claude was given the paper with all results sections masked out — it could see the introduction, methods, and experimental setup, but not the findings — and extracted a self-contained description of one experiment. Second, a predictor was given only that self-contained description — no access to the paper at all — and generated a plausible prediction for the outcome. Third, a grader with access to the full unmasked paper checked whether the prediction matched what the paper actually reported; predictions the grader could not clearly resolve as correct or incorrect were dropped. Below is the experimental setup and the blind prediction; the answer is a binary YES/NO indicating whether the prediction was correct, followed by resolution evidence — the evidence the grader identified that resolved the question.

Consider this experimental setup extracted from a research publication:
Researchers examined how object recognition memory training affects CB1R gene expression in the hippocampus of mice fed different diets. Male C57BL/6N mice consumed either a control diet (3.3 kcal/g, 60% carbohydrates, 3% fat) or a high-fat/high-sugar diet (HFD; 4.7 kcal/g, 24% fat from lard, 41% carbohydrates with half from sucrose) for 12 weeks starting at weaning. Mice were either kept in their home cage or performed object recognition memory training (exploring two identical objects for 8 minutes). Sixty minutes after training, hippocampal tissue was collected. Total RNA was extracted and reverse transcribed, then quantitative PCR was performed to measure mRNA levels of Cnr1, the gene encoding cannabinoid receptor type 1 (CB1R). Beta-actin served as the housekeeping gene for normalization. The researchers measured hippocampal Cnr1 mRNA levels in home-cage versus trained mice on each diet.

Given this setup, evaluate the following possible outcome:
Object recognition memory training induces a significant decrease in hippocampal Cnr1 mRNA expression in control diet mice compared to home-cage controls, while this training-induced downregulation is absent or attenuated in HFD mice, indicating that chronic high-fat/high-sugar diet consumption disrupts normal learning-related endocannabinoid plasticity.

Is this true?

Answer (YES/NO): NO